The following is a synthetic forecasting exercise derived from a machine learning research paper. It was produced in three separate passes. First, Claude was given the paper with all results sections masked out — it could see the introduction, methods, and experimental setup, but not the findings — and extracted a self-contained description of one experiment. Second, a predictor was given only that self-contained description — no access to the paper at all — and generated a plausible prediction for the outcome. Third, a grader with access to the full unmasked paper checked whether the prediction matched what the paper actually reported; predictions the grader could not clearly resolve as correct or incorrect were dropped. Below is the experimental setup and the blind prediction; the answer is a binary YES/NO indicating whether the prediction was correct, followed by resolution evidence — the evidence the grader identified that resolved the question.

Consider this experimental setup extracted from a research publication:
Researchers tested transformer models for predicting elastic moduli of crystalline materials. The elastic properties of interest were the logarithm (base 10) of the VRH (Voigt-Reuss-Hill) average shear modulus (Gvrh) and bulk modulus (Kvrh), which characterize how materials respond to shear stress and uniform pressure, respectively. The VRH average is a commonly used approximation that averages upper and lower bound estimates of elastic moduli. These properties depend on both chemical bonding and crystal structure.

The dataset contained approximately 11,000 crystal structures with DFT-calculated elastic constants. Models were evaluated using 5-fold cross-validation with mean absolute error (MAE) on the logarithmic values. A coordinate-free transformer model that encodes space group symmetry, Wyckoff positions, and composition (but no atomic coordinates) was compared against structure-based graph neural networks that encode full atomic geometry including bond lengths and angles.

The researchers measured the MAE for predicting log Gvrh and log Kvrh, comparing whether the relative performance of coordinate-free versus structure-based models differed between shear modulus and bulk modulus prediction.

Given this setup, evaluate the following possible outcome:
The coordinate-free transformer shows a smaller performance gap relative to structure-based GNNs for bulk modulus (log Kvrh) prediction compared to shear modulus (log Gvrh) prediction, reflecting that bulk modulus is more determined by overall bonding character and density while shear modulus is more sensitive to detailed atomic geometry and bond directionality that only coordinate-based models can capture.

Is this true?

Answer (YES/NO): NO